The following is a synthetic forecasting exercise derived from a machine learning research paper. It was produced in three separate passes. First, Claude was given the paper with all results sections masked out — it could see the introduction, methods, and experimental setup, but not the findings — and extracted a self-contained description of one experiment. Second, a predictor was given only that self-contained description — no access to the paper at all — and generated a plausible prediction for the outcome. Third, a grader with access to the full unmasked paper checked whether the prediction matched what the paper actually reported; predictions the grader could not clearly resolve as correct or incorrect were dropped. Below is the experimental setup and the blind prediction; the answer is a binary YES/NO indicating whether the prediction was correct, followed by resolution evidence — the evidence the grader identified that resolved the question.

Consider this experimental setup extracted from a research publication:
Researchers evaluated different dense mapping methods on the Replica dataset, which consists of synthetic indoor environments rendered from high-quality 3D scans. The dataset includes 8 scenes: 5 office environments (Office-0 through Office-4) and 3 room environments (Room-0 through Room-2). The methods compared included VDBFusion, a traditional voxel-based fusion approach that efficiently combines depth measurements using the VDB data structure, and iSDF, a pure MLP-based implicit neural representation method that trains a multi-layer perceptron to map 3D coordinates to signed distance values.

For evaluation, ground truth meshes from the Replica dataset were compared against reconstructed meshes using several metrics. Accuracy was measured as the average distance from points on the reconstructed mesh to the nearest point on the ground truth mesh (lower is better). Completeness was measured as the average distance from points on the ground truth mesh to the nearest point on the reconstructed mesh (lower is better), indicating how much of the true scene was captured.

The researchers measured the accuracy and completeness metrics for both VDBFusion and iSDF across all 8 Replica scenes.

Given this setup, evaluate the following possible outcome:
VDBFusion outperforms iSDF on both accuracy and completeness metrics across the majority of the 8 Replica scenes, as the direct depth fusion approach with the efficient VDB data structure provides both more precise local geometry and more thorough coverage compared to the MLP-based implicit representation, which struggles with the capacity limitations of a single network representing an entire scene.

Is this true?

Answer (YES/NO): YES